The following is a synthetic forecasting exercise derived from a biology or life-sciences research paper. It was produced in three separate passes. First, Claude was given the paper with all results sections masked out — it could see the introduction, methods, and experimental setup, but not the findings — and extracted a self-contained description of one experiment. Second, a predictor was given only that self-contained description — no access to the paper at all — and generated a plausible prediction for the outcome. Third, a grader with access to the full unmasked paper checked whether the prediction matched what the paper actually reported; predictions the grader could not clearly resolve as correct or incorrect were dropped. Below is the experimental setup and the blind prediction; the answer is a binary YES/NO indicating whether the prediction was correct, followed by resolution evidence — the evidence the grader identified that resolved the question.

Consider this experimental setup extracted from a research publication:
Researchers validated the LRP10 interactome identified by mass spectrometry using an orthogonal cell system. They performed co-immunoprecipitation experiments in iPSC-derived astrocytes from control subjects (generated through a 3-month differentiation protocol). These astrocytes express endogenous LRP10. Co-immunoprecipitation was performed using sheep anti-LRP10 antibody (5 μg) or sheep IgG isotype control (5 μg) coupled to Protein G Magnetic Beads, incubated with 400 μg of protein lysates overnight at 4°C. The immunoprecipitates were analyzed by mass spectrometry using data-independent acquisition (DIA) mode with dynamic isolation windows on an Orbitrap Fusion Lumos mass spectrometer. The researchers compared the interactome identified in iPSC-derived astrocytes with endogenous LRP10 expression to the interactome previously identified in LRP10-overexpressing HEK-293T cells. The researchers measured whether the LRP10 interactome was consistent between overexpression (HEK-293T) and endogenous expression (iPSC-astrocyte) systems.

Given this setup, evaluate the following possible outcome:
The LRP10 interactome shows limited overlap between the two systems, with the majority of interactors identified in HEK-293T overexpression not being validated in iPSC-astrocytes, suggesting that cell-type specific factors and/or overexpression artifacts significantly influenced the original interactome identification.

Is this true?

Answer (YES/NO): YES